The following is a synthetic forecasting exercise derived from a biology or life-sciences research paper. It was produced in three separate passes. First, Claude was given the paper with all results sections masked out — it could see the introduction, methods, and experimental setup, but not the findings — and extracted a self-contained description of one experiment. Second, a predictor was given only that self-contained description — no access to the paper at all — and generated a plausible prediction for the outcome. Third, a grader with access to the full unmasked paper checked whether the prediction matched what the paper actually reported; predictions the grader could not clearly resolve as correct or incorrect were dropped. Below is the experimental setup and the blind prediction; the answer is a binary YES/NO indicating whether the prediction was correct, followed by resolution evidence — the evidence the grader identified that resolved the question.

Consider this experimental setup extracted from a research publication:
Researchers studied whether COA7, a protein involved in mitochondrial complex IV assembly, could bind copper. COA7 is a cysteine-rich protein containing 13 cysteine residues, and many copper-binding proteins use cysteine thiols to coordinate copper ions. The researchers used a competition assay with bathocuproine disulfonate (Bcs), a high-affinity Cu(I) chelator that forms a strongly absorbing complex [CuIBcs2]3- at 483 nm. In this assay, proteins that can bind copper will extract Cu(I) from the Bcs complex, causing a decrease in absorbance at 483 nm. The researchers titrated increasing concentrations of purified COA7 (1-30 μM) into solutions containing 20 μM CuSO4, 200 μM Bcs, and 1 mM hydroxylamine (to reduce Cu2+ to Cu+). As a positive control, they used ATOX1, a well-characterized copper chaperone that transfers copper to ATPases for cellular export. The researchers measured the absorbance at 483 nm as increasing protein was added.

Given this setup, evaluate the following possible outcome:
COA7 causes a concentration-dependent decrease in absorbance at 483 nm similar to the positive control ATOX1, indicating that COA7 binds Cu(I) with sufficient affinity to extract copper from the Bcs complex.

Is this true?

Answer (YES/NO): NO